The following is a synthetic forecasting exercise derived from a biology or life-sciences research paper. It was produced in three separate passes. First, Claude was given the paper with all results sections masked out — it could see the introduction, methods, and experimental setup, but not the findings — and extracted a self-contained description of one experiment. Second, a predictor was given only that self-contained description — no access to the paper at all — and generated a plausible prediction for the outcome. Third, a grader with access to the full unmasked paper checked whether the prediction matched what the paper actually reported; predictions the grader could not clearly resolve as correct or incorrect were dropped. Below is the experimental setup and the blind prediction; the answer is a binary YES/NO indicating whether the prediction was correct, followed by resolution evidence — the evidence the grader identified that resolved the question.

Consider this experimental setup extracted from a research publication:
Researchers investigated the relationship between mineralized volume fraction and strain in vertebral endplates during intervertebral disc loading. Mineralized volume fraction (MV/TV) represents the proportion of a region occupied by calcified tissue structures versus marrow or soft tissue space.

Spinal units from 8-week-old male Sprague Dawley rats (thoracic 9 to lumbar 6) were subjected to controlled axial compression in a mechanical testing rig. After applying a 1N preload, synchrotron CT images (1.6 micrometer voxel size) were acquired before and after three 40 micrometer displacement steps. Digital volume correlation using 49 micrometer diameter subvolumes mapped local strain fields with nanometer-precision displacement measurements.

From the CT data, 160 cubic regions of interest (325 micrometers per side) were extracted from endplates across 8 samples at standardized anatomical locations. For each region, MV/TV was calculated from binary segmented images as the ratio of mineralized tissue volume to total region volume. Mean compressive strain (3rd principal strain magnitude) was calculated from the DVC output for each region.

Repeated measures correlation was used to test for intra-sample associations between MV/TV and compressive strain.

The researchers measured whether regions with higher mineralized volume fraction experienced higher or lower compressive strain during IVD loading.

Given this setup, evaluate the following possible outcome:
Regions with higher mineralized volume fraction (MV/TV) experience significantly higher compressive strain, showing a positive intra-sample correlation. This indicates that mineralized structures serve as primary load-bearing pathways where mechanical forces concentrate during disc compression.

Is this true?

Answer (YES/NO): NO